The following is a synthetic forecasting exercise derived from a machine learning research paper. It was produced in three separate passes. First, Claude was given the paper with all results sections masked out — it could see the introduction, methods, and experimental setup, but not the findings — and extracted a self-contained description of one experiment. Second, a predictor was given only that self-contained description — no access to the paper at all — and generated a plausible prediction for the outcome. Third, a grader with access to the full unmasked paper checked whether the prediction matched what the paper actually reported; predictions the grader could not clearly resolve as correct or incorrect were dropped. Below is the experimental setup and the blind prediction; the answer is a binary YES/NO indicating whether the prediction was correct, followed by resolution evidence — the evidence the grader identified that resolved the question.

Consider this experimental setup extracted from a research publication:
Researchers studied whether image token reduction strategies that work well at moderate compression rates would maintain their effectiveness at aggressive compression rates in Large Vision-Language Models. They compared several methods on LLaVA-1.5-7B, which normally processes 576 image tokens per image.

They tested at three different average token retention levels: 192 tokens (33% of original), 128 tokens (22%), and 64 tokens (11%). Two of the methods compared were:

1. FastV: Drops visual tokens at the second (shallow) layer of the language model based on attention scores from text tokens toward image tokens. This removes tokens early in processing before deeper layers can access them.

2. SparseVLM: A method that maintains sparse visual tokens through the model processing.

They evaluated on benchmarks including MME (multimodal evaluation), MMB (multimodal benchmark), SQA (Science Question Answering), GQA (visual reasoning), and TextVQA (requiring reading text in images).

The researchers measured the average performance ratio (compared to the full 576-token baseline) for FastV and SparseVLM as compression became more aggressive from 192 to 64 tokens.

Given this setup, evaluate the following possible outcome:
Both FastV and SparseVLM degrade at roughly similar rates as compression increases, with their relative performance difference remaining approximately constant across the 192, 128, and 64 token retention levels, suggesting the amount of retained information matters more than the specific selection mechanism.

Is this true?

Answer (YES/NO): NO